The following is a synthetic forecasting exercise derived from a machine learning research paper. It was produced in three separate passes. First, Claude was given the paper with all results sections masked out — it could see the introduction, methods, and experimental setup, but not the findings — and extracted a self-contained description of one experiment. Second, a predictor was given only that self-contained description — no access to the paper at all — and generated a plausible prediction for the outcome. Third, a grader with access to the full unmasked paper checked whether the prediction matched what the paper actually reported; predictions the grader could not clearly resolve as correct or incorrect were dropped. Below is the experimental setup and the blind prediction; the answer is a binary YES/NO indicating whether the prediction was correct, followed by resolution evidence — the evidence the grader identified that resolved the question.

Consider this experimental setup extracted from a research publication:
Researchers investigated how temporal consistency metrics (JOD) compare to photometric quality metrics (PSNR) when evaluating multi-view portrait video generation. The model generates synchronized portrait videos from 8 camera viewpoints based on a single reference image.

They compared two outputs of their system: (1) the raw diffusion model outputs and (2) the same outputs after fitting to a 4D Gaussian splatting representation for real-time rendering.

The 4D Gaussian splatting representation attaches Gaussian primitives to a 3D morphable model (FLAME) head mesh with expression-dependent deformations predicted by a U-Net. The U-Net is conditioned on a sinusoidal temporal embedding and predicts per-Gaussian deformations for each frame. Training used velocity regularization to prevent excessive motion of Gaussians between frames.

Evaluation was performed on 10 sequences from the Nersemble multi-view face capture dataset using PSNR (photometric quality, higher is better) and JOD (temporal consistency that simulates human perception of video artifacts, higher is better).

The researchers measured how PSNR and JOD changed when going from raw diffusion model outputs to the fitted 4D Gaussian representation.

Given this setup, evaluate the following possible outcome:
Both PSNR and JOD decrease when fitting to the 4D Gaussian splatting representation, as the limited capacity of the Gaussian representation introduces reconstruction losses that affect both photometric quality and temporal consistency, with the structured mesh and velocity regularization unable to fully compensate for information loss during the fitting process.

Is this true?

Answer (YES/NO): YES